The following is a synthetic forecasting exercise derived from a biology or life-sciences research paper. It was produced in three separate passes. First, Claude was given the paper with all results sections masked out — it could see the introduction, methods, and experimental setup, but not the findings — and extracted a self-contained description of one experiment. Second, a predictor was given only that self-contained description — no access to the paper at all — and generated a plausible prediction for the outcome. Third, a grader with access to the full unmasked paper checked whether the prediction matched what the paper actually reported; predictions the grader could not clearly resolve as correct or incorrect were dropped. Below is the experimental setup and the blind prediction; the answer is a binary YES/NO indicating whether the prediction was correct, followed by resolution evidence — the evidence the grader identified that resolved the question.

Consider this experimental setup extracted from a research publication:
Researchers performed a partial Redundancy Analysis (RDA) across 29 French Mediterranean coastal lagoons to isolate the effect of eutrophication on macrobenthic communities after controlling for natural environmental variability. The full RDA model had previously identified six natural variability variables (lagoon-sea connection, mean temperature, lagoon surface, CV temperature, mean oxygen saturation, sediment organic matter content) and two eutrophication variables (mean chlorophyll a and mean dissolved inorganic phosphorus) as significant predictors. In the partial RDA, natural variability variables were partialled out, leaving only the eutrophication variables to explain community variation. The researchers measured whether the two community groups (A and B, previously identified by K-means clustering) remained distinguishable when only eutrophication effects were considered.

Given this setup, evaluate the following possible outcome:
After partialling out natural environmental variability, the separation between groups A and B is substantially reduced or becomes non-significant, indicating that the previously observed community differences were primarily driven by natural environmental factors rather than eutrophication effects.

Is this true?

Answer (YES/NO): YES